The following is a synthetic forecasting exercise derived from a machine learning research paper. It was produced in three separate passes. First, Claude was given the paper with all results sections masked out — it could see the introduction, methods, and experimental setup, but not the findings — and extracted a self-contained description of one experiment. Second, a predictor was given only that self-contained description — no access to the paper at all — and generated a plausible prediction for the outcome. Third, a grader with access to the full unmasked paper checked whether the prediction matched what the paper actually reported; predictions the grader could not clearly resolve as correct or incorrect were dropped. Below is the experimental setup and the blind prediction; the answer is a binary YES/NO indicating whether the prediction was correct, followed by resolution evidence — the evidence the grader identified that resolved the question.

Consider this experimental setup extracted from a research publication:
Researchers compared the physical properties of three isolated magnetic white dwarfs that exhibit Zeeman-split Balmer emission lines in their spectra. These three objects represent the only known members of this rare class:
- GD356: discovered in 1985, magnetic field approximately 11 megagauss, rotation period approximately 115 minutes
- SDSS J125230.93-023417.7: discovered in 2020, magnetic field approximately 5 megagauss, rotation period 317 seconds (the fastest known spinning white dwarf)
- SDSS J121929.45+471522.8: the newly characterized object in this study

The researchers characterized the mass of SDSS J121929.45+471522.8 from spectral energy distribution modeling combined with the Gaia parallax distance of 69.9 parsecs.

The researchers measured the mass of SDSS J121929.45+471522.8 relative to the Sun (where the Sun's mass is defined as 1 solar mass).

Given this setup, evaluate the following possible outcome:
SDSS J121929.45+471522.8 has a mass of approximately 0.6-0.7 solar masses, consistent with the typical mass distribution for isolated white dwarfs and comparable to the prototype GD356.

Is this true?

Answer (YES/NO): YES